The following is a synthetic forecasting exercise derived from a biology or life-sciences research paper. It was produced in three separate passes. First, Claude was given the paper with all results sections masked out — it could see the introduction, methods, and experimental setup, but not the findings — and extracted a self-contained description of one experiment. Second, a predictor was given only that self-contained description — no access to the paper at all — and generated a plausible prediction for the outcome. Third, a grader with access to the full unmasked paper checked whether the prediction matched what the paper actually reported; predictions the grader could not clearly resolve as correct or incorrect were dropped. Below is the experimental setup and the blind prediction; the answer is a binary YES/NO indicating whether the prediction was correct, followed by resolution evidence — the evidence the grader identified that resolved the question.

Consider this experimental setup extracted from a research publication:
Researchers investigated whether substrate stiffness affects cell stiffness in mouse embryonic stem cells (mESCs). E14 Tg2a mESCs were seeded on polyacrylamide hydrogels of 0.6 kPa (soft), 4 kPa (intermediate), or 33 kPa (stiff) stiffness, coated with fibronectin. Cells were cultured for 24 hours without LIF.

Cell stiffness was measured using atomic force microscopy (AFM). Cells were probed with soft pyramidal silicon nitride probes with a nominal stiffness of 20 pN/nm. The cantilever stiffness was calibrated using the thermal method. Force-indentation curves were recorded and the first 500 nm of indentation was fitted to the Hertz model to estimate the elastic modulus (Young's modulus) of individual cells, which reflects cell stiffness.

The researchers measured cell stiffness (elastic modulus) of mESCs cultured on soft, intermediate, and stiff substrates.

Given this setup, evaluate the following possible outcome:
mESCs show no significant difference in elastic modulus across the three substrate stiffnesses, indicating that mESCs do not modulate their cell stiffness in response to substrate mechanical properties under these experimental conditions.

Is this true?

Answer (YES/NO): NO